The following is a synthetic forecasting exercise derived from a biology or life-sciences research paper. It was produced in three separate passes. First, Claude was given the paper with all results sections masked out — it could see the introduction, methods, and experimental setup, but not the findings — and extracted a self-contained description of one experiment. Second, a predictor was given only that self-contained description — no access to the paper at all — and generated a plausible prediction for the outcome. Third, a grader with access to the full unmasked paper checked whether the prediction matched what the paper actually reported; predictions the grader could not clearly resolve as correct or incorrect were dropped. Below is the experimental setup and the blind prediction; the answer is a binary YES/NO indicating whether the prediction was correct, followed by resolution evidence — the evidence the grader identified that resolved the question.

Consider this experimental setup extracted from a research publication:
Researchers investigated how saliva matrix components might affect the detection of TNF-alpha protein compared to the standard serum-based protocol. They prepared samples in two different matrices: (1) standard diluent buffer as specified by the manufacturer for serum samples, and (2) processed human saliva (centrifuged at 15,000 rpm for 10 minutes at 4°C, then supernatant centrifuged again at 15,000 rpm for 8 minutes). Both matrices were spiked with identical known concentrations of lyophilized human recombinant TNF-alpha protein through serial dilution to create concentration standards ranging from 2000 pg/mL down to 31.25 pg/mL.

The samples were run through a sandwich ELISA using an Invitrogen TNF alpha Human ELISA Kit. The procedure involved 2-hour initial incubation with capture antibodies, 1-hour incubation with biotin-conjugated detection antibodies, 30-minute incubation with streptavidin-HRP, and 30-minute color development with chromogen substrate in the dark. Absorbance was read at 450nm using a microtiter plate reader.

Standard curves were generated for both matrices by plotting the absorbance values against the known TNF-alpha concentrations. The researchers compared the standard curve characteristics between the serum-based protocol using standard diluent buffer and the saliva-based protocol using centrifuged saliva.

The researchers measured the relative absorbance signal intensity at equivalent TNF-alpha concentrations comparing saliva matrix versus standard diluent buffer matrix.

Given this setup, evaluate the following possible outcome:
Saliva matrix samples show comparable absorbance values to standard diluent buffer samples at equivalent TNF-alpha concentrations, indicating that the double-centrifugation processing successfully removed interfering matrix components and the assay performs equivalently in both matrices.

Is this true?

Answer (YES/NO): NO